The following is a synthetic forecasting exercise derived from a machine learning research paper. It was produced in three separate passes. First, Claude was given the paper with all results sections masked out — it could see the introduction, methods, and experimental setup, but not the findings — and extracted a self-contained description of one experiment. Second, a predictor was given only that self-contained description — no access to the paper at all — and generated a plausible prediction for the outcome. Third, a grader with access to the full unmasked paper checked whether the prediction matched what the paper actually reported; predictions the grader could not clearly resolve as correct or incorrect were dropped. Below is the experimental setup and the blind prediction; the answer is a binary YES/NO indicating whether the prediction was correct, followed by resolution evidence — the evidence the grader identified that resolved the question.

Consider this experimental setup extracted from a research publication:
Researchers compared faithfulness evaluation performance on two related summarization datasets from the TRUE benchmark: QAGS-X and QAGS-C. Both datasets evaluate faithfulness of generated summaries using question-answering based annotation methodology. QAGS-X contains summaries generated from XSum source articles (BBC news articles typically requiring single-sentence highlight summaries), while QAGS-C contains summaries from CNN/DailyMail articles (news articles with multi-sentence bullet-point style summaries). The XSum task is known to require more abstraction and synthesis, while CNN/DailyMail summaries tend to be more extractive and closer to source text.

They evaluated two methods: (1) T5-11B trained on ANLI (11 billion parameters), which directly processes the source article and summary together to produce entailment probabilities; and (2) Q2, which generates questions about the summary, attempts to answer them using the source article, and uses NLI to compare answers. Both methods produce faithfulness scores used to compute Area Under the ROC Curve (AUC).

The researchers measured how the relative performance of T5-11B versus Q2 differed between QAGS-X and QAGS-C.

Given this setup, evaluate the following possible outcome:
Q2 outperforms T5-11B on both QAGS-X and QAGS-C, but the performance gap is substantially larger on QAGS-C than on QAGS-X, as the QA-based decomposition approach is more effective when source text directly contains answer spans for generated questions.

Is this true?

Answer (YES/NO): NO